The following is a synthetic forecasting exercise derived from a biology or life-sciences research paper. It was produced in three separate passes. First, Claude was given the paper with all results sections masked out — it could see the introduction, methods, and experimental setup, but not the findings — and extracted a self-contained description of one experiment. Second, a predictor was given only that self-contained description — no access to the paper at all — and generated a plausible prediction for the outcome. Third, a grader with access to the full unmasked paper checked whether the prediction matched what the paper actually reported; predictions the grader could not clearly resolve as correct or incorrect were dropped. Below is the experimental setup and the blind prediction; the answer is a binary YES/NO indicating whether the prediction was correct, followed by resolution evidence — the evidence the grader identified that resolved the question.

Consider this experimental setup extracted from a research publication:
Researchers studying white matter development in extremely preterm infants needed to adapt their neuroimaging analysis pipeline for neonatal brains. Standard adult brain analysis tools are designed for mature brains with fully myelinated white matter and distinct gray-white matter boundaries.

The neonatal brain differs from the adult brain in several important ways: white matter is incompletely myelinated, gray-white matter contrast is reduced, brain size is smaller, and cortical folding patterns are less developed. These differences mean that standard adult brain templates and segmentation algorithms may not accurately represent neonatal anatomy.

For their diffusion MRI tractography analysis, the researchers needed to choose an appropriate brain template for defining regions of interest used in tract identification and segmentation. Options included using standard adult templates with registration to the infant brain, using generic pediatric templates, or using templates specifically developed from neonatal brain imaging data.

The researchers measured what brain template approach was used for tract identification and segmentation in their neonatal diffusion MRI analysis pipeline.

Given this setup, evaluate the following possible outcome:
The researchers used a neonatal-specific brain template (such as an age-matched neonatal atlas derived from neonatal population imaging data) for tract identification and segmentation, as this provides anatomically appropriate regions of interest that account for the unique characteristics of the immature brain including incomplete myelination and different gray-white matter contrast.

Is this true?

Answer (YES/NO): YES